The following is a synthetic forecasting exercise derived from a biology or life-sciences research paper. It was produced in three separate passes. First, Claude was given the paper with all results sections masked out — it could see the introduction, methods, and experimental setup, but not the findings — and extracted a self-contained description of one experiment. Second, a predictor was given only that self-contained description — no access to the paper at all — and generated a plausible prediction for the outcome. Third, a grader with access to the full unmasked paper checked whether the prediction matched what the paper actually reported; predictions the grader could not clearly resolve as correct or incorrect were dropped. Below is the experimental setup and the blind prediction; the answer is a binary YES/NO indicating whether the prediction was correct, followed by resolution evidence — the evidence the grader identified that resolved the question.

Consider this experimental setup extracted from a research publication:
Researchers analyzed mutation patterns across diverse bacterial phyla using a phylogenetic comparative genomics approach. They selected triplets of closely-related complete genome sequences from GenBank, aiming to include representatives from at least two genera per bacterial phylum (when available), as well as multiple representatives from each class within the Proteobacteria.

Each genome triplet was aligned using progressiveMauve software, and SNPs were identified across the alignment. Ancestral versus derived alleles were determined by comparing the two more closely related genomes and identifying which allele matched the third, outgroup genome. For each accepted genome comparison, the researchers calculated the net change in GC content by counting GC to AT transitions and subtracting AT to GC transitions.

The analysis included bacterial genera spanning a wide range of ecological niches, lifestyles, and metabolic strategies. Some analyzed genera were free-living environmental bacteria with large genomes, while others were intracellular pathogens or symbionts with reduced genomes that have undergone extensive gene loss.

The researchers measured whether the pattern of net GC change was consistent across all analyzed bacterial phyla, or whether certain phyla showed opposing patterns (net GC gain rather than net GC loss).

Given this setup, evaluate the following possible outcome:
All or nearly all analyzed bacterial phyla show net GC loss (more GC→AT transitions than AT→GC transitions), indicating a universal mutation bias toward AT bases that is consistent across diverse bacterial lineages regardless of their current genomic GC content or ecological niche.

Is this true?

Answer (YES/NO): NO